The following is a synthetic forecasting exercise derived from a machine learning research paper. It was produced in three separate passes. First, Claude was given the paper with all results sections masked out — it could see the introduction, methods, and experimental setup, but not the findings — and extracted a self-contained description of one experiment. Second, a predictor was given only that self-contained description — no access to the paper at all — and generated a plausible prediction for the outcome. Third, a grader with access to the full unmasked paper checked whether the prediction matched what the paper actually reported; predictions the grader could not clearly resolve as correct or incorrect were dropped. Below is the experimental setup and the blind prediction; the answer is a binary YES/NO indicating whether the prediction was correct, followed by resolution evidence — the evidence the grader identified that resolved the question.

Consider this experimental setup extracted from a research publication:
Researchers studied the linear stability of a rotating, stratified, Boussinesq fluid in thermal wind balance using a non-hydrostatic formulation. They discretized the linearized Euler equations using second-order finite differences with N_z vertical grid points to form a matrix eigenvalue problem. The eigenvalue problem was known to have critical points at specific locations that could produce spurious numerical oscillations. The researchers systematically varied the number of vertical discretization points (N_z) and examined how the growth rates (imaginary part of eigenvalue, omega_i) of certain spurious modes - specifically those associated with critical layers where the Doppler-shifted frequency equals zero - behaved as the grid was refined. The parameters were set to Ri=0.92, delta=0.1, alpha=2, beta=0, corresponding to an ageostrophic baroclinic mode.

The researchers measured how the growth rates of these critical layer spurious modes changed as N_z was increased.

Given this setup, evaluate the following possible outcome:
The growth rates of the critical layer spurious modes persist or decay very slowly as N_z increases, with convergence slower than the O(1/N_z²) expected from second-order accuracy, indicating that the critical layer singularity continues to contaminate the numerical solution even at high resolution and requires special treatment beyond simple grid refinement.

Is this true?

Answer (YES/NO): NO